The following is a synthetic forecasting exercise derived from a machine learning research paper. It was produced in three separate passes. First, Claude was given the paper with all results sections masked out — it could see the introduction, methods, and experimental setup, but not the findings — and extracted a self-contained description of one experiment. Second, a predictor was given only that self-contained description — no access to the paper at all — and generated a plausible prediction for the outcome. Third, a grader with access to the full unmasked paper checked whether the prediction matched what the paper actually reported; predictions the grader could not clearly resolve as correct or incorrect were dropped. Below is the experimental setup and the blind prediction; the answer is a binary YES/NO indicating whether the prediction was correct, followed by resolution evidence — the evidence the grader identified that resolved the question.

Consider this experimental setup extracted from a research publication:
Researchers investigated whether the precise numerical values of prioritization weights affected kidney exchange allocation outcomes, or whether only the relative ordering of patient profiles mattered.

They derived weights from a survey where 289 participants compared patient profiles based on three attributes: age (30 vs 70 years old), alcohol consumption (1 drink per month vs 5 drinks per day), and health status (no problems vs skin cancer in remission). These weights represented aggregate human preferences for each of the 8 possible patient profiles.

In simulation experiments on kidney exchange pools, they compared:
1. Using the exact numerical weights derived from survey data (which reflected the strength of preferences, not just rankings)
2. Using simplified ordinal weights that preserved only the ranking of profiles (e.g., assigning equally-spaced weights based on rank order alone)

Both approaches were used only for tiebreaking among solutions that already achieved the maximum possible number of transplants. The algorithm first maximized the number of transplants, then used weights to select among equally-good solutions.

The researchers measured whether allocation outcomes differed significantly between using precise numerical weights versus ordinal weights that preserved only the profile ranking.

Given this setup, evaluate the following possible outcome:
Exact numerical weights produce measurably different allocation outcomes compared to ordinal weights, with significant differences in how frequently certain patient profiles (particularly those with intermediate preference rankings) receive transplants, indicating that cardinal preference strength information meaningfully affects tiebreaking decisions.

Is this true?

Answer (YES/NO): NO